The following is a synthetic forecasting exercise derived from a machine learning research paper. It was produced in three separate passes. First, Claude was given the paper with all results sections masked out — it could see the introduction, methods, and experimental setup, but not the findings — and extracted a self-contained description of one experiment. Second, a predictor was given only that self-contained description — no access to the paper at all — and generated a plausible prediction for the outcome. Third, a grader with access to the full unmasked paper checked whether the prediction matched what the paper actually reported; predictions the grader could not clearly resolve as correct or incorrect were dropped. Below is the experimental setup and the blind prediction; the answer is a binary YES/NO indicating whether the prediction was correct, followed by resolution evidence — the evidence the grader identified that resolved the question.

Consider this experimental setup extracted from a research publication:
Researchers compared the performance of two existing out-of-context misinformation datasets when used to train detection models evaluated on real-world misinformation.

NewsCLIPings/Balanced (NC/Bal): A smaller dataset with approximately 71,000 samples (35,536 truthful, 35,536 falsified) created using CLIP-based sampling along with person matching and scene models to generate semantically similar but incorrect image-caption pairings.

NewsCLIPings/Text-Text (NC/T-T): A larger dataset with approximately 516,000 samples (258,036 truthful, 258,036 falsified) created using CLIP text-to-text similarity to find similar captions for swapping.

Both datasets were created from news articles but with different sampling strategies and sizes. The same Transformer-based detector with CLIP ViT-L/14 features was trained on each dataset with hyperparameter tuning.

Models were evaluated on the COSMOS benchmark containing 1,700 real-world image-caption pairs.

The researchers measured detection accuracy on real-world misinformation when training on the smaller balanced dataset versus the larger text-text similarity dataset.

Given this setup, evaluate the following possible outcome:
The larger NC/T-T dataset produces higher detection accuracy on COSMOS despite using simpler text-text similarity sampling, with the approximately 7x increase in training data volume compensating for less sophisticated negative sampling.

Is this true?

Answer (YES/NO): NO